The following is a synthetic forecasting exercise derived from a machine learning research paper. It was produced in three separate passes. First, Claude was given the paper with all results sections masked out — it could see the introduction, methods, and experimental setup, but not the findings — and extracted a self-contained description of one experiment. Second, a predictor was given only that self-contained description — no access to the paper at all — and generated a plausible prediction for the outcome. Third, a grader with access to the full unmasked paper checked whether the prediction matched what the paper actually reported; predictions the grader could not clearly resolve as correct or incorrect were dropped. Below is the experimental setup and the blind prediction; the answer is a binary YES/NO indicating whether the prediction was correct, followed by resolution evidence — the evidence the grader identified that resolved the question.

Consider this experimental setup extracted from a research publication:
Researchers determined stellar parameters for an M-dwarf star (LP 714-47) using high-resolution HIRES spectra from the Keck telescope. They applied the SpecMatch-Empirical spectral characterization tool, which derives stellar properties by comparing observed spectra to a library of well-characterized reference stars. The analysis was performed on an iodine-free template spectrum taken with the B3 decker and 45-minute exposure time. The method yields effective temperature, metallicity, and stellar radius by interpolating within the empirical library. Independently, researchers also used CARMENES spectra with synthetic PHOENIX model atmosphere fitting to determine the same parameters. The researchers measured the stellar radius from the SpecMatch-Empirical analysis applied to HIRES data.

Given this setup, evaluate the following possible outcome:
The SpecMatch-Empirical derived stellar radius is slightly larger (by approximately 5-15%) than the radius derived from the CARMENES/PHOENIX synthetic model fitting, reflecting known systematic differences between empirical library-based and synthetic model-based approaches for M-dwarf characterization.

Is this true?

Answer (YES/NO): NO